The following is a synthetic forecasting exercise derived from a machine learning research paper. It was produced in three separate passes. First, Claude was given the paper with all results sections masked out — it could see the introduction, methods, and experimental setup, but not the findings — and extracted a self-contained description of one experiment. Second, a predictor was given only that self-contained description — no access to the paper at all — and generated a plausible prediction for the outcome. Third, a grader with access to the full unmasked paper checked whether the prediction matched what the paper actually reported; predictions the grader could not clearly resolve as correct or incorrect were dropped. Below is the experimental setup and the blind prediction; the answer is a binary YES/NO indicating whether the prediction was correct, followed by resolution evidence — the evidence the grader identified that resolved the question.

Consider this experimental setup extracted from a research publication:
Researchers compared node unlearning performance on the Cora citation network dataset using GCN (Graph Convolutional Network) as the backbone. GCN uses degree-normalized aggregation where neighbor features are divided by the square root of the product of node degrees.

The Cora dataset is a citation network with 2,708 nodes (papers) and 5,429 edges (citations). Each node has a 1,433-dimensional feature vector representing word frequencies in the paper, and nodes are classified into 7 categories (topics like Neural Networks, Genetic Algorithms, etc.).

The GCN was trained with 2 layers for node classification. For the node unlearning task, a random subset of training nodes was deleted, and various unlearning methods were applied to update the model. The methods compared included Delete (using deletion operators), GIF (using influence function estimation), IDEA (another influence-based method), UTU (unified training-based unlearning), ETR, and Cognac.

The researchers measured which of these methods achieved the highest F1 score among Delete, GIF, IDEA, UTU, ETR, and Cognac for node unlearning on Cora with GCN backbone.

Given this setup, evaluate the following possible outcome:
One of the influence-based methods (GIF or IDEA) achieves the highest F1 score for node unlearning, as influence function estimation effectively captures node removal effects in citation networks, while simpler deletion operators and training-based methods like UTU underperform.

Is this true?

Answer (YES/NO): NO